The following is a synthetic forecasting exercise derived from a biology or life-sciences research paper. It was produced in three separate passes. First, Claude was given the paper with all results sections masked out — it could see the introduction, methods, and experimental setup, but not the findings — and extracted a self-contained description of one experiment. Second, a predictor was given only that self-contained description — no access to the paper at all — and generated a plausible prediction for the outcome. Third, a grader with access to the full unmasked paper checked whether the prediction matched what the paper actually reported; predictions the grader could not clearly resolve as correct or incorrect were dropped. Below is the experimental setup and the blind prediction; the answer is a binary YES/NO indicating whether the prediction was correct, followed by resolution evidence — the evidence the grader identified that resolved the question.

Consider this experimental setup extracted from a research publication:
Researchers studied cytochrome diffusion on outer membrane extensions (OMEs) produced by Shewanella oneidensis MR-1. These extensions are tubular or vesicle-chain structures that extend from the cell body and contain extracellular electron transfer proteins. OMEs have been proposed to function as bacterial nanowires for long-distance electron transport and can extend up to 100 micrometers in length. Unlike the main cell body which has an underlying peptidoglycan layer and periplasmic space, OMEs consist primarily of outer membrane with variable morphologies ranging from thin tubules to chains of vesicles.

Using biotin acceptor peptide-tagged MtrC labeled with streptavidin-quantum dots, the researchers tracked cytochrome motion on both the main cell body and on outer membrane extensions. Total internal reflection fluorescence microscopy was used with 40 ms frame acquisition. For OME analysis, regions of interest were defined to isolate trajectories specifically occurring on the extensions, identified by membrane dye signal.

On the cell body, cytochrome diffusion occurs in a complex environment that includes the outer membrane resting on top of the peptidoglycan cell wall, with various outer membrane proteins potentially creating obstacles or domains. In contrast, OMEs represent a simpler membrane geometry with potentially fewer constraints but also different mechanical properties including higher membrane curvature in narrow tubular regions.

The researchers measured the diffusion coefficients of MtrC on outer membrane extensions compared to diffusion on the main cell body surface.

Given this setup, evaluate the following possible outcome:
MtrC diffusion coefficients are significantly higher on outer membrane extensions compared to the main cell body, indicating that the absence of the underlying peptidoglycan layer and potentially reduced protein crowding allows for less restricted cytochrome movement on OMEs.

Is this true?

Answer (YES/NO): NO